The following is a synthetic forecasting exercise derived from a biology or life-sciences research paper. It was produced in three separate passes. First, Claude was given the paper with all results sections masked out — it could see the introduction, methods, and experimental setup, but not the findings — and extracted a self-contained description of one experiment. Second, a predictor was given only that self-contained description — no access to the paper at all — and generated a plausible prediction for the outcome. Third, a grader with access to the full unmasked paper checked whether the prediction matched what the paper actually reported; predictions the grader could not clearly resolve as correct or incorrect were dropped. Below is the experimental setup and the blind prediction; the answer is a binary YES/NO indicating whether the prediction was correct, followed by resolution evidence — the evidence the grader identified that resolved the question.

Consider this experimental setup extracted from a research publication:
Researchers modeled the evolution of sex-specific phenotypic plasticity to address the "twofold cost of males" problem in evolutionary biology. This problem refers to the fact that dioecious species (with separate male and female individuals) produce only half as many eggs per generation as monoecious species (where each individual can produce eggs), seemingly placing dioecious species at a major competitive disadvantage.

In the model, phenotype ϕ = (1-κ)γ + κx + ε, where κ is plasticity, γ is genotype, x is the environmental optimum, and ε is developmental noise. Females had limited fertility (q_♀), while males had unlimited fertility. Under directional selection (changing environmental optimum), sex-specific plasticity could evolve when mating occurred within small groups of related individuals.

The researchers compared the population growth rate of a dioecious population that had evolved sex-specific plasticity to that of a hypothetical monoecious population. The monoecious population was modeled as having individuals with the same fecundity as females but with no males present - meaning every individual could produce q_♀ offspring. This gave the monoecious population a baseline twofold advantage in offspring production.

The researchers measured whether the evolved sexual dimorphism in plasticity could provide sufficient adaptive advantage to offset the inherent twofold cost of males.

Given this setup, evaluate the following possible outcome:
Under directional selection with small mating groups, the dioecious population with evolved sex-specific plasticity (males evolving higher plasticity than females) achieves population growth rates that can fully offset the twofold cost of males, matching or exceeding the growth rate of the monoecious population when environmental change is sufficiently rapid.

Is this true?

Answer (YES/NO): NO